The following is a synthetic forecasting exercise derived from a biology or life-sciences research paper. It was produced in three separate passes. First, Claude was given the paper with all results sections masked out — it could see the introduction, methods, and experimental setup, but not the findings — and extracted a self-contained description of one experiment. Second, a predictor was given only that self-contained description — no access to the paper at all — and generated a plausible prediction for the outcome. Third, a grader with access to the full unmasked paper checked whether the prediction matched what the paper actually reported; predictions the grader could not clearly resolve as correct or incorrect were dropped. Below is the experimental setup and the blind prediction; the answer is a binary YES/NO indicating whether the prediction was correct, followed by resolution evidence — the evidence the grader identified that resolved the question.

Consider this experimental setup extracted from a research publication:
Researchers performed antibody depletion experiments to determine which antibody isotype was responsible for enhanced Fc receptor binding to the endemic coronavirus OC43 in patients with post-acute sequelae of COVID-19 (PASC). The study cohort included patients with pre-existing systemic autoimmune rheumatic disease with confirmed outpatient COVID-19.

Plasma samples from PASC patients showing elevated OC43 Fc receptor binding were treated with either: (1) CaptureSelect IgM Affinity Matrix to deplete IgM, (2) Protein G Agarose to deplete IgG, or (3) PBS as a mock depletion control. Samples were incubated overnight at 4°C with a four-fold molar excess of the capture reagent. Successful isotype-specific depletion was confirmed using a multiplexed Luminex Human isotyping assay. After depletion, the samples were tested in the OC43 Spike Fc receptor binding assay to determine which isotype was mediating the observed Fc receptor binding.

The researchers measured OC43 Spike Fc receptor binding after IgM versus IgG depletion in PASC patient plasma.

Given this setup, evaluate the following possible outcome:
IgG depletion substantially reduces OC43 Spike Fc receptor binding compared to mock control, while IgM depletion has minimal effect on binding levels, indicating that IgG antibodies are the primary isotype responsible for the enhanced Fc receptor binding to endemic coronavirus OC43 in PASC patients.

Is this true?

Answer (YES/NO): YES